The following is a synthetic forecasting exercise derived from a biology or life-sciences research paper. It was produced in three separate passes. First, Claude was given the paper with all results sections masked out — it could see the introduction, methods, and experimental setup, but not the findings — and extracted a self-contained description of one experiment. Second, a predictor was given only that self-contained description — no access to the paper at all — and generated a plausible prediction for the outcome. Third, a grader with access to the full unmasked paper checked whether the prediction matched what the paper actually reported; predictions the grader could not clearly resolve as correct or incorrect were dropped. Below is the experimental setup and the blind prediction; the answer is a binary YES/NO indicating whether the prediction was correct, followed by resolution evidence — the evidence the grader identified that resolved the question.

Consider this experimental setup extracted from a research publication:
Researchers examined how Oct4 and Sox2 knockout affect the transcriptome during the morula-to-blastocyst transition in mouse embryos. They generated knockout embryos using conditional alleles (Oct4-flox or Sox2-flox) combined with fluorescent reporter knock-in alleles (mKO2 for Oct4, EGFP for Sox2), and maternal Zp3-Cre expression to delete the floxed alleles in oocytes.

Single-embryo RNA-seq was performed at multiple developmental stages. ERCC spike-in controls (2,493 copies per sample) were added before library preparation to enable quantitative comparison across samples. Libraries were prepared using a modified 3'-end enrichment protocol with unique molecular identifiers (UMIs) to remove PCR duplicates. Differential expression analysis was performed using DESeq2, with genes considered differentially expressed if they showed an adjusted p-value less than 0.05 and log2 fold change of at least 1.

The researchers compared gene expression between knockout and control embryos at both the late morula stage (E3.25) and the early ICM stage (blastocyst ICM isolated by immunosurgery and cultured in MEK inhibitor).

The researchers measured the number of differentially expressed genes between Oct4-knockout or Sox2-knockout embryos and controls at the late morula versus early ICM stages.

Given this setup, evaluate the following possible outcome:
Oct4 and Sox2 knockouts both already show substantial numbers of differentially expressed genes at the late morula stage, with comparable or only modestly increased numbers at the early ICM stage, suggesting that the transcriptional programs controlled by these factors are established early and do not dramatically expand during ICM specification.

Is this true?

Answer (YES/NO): NO